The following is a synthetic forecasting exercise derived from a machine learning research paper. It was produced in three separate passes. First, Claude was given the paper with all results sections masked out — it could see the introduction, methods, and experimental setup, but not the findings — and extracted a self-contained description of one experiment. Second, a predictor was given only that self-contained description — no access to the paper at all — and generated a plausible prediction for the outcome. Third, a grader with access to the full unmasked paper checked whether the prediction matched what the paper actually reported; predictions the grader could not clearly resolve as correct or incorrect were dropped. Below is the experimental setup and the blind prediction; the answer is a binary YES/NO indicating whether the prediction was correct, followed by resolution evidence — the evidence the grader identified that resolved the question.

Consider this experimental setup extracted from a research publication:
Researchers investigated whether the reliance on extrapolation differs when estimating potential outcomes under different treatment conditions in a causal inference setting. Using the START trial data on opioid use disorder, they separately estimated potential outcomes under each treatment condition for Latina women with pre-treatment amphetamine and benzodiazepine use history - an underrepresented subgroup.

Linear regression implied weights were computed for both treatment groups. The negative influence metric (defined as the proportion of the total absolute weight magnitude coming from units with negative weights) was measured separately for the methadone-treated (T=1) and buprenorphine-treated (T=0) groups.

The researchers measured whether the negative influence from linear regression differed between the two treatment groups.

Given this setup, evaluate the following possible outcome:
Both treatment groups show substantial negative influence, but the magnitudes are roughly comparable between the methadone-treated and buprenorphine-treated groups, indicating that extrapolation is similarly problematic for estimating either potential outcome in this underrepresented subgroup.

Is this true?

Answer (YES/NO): YES